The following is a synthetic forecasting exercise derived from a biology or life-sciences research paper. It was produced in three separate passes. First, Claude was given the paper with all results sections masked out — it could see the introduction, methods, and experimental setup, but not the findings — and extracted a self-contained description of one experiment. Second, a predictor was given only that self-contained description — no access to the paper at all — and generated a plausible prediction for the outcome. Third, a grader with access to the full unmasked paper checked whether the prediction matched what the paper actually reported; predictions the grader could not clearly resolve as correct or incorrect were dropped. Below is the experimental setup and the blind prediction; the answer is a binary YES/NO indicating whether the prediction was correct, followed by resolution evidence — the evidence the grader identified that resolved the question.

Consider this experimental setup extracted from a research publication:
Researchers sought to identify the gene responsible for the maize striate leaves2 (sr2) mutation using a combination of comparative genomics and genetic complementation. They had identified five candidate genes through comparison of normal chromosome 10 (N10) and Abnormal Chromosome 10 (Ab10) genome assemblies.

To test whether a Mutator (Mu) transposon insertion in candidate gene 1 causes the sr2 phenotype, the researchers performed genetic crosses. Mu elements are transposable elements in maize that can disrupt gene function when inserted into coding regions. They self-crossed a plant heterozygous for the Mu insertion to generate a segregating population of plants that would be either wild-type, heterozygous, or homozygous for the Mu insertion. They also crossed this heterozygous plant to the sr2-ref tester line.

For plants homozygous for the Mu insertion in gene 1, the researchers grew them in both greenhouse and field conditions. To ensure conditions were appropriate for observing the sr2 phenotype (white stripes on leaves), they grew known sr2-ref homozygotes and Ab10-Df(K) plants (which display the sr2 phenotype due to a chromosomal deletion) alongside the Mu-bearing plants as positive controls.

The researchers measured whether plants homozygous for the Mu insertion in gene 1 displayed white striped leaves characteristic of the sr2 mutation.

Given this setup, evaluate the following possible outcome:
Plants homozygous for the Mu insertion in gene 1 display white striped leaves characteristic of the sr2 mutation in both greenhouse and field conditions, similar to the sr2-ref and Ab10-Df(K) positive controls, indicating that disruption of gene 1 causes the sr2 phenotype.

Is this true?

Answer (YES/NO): NO